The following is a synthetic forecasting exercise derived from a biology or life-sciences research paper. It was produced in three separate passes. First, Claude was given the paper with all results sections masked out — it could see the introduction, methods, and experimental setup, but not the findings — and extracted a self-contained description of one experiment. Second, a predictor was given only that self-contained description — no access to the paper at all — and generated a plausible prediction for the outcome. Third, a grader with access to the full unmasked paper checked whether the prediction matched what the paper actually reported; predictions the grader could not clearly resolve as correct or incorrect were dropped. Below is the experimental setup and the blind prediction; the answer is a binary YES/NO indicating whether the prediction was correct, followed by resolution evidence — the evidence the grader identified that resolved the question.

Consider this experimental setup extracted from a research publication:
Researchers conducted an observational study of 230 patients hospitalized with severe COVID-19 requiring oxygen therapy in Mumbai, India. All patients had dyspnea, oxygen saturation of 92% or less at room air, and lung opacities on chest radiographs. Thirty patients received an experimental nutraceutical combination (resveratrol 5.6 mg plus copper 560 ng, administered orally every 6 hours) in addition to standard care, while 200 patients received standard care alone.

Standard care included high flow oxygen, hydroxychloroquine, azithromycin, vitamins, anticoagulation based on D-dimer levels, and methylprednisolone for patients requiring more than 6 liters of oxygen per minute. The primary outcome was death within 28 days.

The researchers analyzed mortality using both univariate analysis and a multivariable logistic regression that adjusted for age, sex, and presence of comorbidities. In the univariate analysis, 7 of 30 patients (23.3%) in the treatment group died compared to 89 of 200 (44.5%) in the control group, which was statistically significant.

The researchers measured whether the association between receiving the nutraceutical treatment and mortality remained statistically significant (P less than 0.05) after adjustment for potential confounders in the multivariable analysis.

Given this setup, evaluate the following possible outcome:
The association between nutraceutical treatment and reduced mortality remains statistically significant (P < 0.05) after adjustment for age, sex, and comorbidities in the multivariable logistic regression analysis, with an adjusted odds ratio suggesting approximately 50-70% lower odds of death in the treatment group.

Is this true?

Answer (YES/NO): NO